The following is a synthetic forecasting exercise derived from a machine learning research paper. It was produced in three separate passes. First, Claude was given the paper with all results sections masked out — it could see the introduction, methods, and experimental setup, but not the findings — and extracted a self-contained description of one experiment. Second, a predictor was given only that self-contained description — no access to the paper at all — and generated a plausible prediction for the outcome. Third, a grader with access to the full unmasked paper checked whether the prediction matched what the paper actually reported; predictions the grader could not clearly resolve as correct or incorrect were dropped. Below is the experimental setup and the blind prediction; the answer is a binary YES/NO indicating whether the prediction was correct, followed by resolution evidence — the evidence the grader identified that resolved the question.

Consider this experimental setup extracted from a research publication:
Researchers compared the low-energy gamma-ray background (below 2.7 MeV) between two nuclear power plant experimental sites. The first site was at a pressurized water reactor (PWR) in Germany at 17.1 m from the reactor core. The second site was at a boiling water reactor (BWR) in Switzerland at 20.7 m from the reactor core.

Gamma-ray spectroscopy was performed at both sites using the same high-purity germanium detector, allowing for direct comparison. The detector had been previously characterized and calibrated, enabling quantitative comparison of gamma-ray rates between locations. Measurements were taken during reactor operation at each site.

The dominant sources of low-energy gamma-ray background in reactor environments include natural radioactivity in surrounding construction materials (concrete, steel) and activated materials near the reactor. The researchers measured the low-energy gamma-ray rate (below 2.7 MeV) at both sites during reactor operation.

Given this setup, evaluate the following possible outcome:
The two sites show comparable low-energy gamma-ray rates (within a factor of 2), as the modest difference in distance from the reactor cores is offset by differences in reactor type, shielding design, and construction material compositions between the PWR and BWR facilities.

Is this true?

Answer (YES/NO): YES